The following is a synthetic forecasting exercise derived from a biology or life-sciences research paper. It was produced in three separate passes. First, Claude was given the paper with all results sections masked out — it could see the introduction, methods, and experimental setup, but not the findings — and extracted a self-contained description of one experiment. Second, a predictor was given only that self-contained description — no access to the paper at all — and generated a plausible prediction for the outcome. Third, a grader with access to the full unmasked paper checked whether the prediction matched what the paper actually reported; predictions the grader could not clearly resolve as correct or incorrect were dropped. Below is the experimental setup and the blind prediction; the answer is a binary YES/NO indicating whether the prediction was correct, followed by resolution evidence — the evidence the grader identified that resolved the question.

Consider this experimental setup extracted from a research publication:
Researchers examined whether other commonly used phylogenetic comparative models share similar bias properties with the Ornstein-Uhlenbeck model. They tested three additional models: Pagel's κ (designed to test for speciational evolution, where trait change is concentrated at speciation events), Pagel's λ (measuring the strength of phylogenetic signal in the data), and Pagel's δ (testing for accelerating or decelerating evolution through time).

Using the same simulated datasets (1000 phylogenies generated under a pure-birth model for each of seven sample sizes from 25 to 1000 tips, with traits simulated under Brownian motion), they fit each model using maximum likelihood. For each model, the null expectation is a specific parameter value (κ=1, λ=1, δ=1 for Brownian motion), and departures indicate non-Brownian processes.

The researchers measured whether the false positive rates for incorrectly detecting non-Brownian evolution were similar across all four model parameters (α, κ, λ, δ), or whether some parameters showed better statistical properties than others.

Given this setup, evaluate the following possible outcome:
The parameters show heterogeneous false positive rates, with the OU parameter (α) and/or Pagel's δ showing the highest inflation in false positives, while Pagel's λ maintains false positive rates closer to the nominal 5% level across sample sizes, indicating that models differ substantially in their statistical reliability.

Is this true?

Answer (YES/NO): YES